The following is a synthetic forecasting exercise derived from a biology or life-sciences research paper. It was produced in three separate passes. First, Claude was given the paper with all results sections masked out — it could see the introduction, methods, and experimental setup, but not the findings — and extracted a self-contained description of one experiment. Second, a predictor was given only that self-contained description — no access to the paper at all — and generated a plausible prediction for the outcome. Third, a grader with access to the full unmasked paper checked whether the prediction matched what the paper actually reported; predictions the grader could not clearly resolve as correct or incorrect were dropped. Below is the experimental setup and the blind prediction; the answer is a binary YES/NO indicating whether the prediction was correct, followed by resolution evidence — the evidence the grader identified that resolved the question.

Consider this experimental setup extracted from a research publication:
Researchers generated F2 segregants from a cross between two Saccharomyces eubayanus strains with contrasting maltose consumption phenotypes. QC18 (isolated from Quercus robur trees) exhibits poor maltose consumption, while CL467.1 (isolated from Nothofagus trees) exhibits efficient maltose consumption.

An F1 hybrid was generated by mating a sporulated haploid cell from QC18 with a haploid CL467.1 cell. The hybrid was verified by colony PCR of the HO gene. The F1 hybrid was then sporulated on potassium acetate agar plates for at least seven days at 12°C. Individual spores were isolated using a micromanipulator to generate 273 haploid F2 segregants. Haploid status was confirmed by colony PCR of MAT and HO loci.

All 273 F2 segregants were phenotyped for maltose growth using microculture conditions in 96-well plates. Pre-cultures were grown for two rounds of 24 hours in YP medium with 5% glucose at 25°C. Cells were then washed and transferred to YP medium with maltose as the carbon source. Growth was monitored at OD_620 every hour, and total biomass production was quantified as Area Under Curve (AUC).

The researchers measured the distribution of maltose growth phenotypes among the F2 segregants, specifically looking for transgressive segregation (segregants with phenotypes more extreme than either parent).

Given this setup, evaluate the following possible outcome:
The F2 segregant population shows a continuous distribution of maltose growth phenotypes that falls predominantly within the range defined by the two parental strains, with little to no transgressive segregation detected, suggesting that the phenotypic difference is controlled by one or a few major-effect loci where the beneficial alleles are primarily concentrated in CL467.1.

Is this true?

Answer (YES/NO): NO